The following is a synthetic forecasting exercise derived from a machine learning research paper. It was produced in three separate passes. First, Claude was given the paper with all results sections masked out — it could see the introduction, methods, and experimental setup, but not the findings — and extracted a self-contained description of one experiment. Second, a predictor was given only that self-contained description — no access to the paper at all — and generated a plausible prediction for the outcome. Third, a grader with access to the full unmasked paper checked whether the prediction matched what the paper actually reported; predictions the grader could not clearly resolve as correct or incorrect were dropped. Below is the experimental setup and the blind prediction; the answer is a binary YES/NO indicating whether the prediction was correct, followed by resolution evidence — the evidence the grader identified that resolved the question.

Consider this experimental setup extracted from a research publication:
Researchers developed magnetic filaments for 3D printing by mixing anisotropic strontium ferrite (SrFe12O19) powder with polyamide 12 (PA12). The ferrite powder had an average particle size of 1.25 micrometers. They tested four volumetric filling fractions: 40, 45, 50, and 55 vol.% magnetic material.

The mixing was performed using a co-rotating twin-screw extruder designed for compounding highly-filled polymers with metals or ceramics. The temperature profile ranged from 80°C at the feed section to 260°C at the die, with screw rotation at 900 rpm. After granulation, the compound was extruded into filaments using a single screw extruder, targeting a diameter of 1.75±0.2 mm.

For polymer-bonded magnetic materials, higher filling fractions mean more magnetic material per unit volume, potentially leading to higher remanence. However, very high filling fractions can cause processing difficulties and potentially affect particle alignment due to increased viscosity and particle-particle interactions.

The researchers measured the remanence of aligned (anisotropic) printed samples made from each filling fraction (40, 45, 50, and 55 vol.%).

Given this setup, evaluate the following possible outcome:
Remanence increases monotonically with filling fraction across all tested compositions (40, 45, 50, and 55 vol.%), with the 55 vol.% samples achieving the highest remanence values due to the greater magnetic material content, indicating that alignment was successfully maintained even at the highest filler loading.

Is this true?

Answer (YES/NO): YES